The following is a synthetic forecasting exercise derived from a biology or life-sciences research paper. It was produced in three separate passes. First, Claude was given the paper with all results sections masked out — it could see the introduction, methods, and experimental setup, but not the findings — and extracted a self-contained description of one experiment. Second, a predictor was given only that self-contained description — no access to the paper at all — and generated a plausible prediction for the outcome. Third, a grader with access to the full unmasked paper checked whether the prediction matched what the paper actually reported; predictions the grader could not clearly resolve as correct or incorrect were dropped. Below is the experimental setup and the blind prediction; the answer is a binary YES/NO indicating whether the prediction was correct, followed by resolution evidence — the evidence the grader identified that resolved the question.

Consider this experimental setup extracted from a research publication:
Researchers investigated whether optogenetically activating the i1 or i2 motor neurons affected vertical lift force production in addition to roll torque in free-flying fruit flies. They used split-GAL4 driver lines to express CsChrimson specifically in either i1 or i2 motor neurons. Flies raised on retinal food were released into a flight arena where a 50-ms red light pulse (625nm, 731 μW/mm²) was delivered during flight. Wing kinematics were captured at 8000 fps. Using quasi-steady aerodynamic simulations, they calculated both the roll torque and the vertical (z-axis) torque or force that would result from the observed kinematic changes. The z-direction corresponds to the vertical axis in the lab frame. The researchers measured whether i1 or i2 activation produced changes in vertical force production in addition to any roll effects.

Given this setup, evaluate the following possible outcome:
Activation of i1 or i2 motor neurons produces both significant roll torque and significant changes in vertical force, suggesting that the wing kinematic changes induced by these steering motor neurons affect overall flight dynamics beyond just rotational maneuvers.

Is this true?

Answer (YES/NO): YES